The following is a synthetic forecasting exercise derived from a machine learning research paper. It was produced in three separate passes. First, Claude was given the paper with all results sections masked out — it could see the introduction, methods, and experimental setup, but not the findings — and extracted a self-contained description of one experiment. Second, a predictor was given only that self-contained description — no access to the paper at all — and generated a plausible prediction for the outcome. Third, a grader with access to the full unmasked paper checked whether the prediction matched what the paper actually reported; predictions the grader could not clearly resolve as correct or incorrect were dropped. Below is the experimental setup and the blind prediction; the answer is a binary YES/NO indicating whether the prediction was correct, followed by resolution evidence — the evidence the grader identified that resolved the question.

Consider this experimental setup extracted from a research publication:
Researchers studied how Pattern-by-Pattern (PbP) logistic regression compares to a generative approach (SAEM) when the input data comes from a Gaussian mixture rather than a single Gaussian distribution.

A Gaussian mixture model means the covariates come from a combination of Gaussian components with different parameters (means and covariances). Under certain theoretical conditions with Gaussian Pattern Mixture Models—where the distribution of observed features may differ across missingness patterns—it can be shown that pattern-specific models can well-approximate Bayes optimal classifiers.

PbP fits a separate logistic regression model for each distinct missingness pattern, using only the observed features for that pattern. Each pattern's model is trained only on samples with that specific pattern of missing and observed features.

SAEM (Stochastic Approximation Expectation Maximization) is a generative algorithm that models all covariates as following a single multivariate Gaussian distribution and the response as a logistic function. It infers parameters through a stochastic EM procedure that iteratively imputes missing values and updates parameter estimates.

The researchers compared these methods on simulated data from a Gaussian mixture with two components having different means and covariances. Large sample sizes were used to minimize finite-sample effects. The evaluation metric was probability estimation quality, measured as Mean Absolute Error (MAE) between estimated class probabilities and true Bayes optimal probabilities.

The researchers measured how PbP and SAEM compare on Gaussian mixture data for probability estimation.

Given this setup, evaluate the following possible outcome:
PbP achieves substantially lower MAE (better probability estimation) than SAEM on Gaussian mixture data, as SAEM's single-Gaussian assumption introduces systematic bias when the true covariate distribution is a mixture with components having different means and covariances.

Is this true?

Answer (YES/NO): YES